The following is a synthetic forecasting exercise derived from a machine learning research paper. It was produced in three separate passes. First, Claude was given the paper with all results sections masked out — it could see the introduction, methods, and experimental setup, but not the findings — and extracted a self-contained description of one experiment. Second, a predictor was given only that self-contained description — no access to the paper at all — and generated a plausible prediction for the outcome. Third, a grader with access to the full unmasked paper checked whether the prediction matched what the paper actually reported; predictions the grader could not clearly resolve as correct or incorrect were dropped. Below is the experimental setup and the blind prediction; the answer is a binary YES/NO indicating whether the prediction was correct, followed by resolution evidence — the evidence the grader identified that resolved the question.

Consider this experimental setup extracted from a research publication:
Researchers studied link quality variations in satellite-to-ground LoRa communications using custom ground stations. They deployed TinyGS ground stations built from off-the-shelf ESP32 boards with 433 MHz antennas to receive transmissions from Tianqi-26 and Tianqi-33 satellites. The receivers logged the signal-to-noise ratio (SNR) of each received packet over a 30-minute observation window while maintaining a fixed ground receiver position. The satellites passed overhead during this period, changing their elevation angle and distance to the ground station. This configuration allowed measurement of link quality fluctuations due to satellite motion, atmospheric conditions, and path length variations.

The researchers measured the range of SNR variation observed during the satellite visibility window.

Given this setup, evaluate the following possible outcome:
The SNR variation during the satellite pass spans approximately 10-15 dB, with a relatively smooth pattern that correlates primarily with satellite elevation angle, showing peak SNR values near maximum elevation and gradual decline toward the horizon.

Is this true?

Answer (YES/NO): NO